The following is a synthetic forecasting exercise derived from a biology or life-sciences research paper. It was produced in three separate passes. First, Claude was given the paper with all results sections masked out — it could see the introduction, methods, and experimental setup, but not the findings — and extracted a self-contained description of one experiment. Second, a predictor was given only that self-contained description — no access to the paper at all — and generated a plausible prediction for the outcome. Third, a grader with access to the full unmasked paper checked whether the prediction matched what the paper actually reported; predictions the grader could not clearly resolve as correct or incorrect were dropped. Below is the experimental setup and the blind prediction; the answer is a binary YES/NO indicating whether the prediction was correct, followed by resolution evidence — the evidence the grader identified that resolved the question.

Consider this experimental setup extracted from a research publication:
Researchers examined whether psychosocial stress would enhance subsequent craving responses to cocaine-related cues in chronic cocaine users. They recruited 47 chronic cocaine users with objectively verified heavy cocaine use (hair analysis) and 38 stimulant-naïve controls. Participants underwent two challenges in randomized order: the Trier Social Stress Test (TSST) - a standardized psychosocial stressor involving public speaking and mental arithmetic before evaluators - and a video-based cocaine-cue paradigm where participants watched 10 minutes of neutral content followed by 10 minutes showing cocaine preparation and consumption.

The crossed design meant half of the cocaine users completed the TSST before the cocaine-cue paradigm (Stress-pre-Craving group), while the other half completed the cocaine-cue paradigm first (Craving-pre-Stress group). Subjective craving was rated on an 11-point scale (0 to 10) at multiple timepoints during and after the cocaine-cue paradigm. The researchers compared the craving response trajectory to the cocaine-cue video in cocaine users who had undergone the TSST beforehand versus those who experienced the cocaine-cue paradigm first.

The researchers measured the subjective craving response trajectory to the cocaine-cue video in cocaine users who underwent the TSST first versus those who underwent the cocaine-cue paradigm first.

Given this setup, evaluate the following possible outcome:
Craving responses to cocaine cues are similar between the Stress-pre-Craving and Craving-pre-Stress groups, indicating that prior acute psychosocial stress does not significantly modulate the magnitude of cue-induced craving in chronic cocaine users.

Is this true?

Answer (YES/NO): NO